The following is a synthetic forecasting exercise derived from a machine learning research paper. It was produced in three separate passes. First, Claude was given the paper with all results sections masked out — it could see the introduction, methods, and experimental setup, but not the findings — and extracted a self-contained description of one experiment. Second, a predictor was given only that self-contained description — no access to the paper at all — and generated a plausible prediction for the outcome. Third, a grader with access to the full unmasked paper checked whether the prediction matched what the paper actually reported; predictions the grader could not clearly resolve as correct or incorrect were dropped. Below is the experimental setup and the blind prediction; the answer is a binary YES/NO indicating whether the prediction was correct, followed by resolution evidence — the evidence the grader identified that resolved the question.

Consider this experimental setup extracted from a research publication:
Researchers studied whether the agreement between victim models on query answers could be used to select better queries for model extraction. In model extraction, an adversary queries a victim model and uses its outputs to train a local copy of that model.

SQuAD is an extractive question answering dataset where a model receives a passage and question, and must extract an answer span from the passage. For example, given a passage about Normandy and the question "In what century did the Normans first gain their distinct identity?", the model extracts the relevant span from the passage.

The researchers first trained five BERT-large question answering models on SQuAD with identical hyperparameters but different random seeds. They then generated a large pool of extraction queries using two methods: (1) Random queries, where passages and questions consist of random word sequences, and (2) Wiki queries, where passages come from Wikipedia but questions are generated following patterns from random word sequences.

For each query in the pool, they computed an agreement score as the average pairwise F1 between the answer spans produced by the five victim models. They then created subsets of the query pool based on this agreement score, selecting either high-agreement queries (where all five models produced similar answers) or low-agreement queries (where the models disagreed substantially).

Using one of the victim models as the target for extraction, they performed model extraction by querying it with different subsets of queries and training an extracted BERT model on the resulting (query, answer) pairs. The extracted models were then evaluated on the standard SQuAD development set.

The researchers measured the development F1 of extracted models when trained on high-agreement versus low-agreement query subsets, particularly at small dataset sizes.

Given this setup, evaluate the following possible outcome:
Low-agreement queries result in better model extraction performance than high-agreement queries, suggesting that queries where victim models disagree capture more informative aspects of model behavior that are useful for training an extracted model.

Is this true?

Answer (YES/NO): NO